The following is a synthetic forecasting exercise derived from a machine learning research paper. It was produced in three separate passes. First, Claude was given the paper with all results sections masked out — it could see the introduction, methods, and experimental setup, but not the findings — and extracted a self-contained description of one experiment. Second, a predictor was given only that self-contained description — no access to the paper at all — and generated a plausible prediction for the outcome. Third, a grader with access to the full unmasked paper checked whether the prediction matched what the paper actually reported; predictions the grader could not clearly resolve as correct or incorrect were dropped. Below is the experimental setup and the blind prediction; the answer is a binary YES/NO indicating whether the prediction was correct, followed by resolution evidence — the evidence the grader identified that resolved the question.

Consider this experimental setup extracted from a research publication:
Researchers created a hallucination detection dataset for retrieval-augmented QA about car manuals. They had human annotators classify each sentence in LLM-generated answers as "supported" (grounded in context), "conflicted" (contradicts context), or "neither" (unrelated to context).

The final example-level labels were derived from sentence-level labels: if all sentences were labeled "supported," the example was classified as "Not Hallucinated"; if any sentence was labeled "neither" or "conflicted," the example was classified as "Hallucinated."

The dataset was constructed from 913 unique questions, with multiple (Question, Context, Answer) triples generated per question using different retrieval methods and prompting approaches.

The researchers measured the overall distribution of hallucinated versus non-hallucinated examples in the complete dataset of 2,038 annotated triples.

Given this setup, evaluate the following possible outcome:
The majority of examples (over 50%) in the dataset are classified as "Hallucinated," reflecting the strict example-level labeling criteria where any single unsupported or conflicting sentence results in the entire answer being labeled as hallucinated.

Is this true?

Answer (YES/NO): NO